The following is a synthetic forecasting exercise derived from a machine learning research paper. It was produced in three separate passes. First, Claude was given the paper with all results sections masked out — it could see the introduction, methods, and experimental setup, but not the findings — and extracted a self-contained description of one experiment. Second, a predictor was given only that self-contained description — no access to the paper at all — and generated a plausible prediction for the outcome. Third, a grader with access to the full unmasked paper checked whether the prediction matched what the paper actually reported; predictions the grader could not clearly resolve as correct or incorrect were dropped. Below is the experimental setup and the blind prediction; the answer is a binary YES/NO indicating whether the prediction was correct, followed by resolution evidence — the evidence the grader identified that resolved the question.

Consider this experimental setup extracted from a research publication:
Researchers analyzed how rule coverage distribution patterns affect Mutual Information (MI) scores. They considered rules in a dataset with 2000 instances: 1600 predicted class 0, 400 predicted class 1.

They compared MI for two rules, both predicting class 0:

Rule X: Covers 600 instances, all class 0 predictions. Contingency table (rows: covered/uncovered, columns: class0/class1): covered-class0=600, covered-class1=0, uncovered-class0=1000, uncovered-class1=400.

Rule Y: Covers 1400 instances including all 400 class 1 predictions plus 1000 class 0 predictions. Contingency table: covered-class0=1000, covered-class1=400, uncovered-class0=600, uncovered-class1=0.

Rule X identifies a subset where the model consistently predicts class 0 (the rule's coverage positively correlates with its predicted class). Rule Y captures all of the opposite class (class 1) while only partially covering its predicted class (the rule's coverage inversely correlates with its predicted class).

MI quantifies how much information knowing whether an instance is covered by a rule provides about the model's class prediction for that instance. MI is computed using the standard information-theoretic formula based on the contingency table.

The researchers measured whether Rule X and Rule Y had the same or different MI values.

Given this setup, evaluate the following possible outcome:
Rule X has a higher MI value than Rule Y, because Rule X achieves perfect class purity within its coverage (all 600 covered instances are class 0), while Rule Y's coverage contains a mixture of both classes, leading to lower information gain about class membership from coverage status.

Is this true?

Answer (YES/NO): NO